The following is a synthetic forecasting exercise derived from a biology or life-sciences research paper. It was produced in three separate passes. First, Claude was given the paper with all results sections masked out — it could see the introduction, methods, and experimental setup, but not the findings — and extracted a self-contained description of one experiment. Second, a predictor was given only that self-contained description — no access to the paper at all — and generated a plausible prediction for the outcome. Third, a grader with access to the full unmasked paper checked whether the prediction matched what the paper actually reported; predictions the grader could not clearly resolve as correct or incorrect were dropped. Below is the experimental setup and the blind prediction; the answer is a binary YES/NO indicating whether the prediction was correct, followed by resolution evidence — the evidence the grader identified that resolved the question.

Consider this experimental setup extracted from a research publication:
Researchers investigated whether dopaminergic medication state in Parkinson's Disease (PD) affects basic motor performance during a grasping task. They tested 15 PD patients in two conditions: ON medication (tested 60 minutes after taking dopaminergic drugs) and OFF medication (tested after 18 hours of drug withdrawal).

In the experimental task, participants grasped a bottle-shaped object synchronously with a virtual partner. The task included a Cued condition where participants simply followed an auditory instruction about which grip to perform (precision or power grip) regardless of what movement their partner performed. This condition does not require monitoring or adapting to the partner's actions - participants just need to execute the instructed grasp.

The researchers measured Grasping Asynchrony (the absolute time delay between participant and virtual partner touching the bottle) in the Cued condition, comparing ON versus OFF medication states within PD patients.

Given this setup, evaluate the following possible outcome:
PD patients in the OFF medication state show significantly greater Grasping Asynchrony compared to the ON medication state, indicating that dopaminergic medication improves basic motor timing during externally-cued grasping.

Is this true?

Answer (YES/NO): NO